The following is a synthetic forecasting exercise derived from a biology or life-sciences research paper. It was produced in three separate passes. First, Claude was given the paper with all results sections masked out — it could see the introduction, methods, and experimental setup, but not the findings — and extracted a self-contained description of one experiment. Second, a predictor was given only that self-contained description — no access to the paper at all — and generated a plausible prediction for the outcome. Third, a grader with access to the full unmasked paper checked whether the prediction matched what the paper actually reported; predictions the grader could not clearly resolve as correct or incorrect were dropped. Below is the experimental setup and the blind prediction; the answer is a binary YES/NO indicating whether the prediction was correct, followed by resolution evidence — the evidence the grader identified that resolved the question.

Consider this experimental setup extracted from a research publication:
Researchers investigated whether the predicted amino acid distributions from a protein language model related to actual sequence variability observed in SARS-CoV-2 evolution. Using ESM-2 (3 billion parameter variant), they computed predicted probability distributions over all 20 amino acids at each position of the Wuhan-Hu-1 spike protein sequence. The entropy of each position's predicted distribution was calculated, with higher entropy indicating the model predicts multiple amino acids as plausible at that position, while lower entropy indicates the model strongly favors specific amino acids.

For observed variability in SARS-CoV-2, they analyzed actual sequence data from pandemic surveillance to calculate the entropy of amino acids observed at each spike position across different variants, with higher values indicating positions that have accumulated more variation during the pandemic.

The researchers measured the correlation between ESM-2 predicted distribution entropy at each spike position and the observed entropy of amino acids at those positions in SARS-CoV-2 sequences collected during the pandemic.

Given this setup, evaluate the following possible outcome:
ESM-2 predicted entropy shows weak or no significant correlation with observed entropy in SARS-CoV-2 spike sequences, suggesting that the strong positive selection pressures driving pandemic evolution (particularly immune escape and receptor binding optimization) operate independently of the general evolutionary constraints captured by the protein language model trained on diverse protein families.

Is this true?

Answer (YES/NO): YES